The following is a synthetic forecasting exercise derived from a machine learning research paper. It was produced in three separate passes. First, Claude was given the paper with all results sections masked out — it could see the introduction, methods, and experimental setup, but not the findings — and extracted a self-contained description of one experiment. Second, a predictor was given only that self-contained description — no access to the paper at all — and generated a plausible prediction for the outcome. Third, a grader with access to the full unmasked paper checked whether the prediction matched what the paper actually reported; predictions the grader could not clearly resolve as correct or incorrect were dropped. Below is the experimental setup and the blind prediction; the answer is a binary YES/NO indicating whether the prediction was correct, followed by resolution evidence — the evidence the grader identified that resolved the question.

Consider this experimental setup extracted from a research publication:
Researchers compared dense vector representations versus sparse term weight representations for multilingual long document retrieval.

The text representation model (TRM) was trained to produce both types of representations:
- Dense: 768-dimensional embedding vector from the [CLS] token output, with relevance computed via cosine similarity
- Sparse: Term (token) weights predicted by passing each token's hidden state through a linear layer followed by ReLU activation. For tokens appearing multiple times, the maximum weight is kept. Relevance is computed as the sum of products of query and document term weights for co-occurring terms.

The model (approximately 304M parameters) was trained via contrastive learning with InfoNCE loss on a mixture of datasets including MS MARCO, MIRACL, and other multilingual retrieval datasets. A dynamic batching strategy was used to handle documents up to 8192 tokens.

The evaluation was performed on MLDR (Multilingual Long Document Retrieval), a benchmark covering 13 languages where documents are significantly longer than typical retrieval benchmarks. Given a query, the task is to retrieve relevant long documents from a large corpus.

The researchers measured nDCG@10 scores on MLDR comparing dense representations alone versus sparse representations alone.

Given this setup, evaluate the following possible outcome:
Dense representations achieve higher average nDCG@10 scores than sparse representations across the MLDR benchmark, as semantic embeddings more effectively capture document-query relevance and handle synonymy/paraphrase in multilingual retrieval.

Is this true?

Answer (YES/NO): NO